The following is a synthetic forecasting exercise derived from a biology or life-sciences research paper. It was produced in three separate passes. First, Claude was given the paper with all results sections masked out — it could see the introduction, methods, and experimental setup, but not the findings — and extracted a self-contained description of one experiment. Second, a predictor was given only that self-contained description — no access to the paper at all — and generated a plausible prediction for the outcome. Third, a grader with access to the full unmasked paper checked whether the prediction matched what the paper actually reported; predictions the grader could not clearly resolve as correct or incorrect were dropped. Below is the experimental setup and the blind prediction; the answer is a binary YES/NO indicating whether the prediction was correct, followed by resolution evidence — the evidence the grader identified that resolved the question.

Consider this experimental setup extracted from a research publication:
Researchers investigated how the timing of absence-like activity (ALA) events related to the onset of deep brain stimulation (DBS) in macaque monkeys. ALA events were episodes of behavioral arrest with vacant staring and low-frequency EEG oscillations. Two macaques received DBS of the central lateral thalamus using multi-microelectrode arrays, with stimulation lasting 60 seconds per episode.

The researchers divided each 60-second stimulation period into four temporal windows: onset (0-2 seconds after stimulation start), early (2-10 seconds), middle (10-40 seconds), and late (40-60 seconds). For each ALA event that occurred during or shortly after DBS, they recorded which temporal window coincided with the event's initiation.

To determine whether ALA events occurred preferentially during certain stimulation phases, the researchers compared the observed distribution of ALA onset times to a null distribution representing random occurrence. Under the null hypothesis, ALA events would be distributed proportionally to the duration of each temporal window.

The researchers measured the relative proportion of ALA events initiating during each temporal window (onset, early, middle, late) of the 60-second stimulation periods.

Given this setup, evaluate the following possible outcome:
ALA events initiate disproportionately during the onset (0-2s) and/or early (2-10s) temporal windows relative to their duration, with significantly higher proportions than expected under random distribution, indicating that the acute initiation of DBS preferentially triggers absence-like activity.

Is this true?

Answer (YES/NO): YES